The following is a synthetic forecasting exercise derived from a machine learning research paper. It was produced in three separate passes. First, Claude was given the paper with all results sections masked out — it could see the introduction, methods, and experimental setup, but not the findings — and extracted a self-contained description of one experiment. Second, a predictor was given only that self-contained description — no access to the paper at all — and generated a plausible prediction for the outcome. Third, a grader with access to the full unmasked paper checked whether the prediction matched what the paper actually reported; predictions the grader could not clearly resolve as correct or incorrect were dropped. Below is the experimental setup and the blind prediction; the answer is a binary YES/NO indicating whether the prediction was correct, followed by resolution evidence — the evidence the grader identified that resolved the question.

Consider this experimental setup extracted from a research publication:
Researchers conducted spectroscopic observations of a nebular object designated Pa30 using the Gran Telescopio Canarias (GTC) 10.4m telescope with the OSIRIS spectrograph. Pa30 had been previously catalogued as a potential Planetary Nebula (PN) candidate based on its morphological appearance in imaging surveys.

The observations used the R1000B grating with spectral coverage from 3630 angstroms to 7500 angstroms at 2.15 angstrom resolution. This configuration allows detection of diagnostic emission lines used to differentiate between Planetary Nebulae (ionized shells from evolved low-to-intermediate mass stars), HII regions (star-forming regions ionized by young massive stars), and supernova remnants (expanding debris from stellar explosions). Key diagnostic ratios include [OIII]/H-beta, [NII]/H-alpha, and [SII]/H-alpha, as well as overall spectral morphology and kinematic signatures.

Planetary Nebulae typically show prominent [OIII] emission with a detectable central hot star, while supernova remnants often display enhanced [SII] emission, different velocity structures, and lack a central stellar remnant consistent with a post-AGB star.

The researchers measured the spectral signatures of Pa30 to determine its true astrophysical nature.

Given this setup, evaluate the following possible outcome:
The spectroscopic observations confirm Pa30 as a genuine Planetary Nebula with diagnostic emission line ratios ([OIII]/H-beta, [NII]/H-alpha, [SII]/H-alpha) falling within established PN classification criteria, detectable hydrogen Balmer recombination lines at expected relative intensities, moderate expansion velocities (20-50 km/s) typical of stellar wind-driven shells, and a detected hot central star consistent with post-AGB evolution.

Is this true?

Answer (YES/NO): NO